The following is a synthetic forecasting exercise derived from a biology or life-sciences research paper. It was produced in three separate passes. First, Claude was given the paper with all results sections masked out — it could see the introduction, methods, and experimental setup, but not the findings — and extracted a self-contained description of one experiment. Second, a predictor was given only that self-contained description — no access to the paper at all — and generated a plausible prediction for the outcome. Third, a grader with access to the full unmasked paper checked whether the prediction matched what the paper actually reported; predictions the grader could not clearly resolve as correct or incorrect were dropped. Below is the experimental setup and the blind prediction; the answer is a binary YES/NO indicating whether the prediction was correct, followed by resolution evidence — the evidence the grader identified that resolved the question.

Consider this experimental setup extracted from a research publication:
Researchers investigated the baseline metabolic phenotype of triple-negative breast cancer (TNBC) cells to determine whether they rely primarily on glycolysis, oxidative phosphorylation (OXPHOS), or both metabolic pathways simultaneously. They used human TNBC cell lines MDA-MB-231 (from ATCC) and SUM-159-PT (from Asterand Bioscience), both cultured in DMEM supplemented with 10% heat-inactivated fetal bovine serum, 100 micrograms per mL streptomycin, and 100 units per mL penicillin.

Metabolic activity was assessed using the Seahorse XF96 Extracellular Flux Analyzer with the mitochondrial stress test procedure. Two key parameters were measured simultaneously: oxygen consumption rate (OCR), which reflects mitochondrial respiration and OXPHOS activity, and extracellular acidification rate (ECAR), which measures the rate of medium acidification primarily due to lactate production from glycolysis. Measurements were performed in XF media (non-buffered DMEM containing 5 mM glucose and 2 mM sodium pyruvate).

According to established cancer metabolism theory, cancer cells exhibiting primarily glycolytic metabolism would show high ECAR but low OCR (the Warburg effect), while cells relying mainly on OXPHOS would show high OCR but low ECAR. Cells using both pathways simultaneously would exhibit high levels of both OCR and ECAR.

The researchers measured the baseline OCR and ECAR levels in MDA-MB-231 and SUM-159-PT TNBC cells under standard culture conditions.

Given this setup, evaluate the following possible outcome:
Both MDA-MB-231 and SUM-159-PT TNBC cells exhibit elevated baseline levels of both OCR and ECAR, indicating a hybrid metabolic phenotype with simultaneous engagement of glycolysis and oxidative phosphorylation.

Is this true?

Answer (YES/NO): YES